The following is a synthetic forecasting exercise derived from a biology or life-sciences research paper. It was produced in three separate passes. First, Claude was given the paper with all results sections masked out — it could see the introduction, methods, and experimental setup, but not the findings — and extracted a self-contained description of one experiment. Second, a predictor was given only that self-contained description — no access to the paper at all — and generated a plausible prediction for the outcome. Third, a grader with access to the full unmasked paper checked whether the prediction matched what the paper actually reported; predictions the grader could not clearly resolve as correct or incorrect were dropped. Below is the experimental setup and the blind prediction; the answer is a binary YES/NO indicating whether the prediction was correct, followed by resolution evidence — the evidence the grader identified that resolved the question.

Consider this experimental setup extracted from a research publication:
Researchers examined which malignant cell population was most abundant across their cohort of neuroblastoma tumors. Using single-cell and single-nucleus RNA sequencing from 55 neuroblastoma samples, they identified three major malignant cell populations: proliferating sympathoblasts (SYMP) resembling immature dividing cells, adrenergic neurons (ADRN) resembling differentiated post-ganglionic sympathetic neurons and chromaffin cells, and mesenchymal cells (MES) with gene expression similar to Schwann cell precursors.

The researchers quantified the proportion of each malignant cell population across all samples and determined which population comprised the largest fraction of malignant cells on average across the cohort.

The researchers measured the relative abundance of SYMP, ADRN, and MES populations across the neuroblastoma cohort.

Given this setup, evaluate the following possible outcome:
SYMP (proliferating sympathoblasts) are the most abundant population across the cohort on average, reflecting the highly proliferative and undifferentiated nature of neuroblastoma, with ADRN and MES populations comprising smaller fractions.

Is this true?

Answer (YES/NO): NO